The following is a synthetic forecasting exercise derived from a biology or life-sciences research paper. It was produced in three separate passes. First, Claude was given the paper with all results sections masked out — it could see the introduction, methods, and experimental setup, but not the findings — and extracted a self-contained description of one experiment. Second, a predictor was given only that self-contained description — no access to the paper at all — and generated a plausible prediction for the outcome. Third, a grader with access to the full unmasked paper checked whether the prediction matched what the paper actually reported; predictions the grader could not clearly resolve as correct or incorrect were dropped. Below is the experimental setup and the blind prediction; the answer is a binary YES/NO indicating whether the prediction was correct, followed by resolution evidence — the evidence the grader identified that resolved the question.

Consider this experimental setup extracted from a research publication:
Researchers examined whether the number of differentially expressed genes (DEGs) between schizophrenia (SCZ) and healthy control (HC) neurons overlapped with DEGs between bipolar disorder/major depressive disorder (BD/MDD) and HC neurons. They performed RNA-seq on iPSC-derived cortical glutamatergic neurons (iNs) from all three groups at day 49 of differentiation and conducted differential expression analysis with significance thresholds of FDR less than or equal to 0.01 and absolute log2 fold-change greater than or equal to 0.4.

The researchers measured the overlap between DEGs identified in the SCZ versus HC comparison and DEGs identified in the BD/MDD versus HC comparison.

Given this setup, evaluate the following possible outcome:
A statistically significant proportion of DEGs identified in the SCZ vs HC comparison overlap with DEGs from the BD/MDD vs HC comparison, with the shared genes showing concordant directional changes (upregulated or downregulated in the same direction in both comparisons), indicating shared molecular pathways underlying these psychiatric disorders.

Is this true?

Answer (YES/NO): NO